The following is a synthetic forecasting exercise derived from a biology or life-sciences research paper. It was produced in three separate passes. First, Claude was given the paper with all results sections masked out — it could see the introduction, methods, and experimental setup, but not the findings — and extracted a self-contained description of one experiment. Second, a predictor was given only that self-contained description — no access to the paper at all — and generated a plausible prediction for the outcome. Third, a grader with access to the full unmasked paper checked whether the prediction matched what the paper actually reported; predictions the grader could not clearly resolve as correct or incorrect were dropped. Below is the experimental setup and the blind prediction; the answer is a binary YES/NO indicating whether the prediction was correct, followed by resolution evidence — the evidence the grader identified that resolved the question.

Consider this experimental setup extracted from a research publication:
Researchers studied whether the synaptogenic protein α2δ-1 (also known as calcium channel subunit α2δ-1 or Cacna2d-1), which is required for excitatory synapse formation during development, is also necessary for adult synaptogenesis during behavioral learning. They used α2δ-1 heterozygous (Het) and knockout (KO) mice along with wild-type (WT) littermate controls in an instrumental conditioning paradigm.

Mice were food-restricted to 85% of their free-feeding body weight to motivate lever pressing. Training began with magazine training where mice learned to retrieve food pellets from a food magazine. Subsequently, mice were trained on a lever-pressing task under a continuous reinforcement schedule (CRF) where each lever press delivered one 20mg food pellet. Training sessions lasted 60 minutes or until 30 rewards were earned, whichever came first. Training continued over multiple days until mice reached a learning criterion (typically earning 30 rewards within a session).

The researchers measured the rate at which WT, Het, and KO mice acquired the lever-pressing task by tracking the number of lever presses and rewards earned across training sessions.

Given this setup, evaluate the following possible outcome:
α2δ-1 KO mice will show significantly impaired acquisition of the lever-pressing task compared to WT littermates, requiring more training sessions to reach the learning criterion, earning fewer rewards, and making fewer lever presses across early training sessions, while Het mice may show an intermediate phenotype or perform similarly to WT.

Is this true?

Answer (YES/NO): NO